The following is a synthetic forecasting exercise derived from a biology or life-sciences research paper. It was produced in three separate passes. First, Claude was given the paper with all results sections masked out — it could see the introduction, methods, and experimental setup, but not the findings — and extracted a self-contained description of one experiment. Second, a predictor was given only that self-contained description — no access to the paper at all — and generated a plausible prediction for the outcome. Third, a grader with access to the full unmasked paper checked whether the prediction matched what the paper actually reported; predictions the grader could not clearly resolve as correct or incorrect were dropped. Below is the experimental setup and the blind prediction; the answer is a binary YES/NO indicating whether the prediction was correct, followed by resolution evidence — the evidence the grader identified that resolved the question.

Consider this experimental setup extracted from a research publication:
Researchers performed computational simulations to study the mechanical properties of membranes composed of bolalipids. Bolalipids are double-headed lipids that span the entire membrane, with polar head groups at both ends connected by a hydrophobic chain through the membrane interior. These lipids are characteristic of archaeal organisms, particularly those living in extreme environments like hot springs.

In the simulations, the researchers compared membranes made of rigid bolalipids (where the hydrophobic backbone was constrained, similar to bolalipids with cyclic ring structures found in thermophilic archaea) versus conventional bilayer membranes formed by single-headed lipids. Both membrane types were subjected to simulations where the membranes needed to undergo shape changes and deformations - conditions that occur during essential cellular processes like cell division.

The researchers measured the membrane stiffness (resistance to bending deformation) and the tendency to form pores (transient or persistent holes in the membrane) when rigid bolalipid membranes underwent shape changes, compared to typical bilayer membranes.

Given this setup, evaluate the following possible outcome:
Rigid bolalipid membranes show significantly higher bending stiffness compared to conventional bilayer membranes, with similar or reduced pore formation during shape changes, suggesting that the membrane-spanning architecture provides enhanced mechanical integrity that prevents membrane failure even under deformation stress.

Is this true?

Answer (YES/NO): NO